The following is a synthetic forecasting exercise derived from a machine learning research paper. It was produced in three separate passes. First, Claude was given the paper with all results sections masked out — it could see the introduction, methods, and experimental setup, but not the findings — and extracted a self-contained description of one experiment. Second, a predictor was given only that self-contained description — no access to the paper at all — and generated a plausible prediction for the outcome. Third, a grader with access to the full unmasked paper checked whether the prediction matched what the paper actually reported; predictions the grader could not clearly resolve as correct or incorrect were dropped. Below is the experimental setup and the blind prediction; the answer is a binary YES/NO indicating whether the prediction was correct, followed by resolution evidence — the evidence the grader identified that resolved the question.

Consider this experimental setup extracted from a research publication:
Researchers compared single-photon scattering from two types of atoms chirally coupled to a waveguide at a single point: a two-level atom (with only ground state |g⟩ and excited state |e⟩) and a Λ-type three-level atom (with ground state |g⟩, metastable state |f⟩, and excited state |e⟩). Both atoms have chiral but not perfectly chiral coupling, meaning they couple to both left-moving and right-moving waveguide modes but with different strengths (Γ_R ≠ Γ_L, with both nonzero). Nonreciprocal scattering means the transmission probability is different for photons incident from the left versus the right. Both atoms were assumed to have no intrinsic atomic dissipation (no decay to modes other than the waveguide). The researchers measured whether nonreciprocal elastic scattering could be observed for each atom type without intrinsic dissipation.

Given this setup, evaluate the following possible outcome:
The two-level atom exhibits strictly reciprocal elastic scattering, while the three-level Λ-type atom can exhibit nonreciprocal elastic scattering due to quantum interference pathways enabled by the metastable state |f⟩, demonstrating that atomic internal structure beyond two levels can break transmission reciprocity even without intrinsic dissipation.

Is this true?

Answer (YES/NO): YES